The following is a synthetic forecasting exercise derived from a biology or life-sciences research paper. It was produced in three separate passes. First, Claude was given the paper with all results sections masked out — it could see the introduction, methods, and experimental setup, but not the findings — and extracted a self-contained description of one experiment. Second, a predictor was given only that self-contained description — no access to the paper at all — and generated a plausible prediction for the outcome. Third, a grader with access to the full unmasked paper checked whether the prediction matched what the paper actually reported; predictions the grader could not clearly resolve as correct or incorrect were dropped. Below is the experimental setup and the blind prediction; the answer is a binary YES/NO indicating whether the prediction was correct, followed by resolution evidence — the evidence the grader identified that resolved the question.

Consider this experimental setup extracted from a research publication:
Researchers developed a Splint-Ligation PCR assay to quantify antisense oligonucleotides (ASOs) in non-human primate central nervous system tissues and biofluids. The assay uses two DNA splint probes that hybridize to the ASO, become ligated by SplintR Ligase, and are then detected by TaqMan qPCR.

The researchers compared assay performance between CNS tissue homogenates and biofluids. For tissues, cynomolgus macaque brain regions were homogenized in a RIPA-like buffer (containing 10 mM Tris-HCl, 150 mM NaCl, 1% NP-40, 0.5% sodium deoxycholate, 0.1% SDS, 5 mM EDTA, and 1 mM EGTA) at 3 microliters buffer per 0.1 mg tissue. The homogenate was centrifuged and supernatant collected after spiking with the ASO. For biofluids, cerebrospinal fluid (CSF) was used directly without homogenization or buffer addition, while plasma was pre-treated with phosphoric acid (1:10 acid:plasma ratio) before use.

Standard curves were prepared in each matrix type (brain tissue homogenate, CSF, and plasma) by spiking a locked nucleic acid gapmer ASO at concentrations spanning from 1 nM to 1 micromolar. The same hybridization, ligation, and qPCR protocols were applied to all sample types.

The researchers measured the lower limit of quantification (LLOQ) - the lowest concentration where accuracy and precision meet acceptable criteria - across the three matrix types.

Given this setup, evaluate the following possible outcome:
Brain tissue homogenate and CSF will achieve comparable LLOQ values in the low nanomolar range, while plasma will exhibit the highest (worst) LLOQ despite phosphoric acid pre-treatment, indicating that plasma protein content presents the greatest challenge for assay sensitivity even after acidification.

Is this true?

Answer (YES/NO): NO